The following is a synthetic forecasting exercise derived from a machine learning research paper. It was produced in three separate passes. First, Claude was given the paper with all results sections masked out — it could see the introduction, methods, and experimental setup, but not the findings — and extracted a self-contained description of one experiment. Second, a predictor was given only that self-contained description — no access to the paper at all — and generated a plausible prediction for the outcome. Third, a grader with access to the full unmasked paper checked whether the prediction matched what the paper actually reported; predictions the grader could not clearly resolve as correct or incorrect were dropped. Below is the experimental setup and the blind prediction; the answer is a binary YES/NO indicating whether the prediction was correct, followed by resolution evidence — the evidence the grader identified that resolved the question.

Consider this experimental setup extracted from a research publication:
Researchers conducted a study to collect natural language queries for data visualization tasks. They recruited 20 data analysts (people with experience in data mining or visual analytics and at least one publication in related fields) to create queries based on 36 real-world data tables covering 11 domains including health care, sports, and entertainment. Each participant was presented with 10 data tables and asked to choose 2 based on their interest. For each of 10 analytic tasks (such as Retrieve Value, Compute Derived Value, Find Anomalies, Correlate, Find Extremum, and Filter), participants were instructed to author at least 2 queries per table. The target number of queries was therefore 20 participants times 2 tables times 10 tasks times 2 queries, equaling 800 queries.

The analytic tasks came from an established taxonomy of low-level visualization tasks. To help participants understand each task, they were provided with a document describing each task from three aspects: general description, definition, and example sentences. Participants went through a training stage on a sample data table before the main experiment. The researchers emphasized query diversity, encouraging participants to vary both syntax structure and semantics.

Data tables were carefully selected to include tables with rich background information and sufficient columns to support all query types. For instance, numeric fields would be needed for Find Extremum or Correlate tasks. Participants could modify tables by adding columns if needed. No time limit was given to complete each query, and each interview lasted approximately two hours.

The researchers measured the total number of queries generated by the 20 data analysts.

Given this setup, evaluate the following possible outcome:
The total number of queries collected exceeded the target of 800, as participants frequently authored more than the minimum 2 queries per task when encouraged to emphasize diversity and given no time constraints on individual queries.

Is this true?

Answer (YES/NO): YES